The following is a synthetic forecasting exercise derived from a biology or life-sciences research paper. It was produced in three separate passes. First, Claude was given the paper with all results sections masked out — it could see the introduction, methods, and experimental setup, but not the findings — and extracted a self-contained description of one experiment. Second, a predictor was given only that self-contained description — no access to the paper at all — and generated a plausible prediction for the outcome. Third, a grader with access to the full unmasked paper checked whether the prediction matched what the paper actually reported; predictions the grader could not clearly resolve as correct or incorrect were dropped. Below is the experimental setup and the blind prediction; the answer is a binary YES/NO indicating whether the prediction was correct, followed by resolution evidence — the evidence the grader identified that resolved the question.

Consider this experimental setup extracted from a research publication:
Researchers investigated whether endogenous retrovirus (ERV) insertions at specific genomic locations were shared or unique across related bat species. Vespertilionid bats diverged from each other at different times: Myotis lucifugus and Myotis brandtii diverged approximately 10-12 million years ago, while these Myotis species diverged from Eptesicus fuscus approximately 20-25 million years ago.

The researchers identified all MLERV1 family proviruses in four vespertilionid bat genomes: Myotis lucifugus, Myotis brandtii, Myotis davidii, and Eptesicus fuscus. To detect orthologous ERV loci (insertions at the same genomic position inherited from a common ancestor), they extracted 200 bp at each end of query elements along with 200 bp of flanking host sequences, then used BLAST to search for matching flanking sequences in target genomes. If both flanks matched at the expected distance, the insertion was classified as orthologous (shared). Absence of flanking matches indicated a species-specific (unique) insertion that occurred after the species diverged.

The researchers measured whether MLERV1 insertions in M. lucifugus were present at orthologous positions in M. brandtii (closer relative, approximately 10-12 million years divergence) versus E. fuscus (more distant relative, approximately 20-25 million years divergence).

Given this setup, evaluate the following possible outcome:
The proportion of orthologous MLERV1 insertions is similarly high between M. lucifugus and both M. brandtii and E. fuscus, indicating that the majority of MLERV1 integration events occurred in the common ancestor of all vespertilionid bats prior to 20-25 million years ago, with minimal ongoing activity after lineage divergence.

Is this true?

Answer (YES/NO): NO